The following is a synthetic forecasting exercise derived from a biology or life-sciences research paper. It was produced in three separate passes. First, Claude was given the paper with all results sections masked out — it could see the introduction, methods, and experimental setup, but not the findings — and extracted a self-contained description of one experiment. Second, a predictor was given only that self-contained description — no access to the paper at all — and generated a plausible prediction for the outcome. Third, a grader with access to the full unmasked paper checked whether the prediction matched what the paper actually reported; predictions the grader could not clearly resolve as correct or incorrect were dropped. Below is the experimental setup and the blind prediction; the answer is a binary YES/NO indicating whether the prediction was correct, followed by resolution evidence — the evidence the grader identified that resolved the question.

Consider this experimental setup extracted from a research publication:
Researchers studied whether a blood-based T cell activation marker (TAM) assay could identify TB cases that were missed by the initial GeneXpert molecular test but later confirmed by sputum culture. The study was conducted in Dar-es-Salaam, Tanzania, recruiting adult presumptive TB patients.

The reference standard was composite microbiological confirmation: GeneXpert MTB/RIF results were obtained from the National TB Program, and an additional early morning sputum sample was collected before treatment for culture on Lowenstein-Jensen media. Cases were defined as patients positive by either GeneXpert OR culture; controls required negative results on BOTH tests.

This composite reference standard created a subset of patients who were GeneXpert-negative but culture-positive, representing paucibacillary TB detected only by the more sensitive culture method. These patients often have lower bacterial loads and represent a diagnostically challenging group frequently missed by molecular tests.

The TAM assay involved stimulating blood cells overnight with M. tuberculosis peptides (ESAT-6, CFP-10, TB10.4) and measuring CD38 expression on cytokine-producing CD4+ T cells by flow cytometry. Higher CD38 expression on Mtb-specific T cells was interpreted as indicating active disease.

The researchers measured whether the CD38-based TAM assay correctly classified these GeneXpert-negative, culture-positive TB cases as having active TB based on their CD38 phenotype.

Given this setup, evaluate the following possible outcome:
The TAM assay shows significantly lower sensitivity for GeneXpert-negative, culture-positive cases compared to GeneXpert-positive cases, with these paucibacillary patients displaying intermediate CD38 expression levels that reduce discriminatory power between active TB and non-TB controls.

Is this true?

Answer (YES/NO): NO